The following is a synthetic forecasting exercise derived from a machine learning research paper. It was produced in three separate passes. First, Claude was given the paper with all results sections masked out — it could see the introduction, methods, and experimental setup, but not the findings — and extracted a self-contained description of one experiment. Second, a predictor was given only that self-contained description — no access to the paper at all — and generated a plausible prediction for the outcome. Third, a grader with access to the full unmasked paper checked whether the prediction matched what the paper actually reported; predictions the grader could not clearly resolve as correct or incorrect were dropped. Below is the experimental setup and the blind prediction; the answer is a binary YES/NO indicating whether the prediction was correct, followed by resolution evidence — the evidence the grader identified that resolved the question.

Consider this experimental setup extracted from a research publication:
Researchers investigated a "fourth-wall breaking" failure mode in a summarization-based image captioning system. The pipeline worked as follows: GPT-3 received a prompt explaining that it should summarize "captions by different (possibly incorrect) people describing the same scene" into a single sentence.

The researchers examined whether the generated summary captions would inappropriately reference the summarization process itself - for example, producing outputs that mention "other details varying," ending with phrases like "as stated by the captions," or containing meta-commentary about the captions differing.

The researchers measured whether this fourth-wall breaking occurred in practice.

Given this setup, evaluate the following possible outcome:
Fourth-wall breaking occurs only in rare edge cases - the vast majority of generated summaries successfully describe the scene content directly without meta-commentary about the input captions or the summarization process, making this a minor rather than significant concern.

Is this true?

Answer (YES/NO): NO